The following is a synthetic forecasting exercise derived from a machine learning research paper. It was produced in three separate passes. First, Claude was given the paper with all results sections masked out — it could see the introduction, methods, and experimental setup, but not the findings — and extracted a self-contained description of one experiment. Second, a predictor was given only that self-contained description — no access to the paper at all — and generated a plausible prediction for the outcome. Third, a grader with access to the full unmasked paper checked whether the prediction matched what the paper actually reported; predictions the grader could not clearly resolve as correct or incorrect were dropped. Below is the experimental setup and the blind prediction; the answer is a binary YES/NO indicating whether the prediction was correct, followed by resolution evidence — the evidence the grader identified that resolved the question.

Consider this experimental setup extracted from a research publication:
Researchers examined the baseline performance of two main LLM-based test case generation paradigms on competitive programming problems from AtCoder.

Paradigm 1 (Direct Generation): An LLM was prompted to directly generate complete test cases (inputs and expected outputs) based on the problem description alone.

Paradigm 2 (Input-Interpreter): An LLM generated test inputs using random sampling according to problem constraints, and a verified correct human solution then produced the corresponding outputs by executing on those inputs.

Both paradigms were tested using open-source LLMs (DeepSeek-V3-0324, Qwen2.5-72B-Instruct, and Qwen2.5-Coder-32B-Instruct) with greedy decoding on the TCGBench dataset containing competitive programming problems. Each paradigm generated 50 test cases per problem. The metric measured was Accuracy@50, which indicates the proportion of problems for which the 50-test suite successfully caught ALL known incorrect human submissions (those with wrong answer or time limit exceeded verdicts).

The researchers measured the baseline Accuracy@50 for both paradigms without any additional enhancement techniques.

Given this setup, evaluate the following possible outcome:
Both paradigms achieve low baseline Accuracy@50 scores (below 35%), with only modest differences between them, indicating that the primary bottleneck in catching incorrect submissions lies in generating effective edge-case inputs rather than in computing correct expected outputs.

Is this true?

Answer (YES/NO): NO